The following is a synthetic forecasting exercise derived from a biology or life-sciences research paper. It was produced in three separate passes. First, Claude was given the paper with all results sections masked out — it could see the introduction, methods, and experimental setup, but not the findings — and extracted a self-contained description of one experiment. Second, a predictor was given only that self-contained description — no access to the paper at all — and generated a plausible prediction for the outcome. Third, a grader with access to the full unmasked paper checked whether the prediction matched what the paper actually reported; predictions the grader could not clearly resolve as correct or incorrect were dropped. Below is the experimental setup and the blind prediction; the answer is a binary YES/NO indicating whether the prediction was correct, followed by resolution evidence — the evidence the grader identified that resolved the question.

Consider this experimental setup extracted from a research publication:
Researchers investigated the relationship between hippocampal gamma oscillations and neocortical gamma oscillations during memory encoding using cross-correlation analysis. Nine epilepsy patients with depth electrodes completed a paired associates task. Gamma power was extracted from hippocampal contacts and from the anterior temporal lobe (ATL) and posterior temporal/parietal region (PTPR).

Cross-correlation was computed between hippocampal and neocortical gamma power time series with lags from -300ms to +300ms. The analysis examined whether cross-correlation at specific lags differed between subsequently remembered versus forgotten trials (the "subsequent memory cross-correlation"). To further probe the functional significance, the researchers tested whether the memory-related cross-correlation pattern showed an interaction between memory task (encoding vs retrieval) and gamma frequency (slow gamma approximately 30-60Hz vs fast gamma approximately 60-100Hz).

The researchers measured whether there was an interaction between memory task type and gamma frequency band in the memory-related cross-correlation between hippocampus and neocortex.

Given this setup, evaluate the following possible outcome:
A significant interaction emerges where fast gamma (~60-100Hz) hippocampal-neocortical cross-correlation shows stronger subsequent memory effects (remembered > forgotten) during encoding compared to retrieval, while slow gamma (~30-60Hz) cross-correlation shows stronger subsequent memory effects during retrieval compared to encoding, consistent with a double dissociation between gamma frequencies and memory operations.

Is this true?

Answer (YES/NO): NO